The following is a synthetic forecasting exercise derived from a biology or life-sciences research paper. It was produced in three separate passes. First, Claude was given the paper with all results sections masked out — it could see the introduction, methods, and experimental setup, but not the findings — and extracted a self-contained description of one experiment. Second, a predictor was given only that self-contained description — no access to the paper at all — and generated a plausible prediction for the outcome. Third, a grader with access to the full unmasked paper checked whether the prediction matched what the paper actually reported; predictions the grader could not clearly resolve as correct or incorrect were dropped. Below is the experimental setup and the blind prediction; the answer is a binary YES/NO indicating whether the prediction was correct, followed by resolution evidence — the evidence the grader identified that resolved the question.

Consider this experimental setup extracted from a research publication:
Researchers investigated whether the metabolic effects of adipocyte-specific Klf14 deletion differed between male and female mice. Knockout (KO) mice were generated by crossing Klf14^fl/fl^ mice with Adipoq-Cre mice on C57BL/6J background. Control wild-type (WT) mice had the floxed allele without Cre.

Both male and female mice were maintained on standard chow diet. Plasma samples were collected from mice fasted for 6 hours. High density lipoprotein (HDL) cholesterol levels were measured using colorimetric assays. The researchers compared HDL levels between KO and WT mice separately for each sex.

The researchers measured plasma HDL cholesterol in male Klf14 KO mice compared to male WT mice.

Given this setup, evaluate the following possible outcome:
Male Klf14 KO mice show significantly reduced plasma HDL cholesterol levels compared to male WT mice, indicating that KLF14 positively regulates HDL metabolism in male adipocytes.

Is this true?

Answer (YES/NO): NO